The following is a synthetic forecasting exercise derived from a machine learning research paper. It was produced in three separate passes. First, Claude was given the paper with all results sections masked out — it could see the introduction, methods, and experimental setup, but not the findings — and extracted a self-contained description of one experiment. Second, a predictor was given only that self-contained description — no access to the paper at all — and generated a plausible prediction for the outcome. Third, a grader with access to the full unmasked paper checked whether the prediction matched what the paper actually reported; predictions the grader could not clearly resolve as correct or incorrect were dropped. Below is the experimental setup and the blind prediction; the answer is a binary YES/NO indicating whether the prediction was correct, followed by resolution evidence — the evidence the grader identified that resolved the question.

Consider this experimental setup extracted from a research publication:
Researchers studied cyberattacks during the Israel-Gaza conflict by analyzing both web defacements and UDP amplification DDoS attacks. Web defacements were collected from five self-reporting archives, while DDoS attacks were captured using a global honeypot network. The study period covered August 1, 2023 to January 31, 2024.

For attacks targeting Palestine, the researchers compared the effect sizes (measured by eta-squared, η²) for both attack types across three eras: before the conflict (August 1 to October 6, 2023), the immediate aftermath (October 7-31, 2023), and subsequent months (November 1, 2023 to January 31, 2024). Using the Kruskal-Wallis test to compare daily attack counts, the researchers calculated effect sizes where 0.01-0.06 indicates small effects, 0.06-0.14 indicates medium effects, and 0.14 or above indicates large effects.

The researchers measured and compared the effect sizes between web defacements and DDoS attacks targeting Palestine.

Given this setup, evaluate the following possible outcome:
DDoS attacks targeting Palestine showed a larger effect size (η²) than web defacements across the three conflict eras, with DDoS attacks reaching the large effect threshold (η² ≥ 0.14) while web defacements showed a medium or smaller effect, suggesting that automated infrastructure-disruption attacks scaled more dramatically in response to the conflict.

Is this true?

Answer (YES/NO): YES